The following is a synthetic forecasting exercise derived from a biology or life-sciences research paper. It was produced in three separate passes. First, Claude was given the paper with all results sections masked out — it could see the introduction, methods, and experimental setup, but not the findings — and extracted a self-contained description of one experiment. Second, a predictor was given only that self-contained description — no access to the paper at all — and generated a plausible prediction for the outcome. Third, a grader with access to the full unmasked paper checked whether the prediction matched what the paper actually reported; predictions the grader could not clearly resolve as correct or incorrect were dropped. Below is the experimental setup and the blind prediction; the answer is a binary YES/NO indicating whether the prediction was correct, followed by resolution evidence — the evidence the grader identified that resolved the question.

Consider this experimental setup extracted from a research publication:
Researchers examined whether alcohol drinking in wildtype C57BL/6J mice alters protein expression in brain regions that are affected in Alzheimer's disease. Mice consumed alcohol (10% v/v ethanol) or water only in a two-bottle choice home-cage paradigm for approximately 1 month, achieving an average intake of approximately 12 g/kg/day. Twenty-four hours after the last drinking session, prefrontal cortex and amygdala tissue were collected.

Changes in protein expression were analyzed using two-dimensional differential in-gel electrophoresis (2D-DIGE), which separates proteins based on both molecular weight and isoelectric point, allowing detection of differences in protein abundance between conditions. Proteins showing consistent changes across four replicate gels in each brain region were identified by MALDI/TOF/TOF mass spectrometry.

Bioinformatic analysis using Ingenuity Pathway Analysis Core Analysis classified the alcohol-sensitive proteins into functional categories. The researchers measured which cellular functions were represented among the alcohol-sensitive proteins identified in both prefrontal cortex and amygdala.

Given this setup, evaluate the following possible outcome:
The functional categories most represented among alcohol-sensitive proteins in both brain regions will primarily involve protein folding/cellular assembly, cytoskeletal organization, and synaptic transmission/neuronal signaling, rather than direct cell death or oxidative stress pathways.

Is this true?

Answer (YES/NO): NO